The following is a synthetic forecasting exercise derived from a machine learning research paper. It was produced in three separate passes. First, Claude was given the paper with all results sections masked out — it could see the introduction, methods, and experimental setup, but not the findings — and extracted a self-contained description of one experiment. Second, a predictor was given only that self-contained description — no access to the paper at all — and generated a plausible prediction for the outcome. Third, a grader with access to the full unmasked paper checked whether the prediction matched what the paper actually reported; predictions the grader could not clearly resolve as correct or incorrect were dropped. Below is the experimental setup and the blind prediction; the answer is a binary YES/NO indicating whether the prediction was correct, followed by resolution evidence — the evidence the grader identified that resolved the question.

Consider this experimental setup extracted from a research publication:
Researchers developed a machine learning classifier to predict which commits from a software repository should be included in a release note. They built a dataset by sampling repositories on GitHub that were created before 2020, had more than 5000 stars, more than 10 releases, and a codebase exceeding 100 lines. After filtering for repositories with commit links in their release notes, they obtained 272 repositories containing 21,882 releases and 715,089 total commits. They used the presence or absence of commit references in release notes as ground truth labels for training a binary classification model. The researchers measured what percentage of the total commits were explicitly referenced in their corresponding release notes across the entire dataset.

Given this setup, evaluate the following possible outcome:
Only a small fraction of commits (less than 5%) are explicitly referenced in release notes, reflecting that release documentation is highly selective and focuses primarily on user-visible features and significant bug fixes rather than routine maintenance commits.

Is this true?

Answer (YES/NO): NO